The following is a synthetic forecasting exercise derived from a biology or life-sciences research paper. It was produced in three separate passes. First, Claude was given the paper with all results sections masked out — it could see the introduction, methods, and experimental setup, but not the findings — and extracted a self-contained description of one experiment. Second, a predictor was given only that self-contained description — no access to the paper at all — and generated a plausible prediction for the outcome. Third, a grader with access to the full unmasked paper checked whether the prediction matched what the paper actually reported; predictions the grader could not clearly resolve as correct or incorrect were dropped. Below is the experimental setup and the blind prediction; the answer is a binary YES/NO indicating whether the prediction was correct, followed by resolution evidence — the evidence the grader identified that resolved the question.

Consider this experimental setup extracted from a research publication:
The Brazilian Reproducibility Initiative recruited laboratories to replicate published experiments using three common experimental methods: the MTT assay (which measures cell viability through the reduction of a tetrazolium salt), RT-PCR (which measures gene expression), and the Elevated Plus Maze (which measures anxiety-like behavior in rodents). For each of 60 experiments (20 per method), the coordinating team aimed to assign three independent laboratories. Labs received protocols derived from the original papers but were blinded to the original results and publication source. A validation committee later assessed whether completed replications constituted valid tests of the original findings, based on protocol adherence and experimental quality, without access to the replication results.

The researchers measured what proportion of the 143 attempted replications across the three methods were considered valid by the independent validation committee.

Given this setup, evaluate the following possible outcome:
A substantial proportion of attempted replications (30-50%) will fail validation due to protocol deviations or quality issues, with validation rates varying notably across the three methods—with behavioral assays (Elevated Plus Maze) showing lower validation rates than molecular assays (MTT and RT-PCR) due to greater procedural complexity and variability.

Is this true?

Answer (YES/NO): NO